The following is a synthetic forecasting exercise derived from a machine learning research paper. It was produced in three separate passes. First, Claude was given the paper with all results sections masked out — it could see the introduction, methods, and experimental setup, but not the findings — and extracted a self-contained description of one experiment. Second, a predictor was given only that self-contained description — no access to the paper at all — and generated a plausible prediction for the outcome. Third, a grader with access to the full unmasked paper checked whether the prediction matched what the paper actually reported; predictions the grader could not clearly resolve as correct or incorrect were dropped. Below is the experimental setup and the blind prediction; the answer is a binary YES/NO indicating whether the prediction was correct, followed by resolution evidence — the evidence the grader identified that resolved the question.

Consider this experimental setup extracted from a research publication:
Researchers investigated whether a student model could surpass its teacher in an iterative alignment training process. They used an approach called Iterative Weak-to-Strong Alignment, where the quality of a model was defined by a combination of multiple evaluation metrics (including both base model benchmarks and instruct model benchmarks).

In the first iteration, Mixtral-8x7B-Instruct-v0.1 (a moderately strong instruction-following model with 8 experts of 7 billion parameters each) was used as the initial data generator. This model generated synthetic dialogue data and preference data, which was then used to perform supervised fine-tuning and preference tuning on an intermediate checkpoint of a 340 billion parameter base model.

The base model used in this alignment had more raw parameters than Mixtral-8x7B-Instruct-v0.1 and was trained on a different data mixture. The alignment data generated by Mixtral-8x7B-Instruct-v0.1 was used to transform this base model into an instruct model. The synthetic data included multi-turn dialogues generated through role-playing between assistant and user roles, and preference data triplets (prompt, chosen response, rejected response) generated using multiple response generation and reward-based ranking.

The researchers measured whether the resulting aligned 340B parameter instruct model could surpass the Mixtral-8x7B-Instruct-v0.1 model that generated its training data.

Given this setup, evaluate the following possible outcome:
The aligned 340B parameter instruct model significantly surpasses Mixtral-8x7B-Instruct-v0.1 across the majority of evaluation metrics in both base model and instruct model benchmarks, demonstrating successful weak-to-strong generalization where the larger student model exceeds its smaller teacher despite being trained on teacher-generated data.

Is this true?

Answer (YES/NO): YES